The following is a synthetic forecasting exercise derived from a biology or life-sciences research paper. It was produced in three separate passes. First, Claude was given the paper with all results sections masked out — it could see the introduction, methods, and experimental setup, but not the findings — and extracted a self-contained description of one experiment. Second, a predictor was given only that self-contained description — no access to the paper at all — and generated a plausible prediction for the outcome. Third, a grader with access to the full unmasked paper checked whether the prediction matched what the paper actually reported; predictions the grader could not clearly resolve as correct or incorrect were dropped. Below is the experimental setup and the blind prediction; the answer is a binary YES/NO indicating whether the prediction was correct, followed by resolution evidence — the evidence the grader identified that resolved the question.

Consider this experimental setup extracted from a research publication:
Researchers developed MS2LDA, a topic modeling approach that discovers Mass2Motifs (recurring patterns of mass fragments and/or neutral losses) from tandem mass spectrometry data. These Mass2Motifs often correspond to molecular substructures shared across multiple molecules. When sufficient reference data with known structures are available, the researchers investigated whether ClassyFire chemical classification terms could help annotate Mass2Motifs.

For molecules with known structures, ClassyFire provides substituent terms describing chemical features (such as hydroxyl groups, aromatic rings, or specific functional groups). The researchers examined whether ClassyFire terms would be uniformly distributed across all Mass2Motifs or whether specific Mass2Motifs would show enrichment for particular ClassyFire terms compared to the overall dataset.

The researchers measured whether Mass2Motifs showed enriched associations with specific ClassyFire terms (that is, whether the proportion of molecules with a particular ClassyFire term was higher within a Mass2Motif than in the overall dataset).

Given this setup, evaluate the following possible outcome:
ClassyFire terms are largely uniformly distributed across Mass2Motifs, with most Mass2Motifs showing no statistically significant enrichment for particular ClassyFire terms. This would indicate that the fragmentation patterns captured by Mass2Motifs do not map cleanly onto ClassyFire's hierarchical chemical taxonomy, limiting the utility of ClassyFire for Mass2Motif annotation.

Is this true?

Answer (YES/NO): NO